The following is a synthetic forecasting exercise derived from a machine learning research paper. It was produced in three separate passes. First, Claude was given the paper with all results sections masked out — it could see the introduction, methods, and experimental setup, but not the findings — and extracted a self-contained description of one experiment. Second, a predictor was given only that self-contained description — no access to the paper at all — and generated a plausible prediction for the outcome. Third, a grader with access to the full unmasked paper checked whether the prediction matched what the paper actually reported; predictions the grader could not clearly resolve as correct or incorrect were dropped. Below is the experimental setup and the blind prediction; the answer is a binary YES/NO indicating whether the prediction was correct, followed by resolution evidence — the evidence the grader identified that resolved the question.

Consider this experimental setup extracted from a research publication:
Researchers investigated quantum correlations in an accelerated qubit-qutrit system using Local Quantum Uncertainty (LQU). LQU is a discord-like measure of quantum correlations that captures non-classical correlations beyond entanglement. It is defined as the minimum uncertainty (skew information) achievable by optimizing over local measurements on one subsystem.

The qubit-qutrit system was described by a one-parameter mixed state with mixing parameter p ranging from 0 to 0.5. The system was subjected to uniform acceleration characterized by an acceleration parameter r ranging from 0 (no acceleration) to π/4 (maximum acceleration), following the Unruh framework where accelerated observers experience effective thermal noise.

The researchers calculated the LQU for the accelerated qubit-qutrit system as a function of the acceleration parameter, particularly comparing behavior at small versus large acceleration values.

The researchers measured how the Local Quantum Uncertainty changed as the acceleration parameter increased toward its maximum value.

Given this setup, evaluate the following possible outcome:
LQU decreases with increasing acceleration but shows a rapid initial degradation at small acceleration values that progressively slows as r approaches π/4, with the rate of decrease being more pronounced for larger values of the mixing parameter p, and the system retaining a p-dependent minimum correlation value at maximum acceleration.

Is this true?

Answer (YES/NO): NO